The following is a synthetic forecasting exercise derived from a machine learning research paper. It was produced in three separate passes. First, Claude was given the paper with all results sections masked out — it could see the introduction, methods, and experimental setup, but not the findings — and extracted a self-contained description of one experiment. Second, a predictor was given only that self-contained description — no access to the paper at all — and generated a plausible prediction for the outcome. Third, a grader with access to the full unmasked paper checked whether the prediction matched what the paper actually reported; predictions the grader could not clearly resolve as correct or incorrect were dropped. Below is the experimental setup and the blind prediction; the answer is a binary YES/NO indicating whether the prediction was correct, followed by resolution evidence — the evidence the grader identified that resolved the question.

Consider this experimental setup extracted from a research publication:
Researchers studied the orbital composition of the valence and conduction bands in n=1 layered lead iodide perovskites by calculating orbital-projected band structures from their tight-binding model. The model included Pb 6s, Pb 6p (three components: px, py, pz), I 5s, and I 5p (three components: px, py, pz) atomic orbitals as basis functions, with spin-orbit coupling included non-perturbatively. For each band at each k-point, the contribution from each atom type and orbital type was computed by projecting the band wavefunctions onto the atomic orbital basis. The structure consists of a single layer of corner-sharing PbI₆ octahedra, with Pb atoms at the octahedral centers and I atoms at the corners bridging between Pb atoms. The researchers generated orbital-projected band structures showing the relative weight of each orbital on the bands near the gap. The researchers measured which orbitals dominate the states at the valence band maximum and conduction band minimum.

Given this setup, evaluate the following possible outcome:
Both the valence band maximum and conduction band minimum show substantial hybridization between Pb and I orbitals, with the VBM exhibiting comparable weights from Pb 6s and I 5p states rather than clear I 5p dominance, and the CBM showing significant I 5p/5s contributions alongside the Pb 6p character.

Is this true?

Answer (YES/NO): NO